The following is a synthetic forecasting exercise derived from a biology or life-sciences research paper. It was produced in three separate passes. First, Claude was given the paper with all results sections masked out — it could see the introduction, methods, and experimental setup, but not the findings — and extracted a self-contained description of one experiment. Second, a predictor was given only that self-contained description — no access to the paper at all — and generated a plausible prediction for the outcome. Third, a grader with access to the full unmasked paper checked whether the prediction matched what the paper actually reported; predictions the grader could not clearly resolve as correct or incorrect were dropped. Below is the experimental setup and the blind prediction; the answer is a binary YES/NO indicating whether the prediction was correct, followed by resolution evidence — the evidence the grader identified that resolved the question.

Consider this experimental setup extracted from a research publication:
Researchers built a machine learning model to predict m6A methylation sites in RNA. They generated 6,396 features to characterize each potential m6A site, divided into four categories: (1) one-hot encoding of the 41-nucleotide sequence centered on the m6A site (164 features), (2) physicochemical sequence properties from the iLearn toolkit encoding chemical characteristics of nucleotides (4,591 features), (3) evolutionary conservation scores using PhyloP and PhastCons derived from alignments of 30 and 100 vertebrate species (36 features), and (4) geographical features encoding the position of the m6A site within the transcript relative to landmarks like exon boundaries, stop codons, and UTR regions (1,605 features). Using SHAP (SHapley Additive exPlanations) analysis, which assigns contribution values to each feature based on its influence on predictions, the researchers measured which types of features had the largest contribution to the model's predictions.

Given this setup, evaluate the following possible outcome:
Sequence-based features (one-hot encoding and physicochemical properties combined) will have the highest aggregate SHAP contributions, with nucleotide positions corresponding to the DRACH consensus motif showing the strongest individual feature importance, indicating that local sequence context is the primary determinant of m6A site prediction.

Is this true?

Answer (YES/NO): NO